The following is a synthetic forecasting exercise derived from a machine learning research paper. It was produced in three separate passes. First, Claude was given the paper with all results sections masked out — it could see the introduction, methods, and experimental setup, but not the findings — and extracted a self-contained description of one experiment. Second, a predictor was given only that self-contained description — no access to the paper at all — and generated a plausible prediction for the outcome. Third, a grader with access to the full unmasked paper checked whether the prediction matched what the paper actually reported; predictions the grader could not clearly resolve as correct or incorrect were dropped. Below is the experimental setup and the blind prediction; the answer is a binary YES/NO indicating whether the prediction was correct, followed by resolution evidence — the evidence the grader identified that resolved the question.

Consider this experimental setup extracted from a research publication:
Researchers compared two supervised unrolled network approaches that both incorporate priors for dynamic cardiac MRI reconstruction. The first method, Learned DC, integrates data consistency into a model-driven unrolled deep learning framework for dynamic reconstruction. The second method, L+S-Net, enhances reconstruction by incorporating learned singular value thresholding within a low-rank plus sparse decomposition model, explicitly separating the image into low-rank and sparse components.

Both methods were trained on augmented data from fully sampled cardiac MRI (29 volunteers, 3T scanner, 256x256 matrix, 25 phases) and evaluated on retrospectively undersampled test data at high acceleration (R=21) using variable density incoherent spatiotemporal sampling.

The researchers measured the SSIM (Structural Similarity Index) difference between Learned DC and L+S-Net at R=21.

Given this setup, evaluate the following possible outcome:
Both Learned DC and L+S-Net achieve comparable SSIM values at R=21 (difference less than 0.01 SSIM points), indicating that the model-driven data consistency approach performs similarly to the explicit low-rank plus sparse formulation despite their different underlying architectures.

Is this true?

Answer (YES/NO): NO